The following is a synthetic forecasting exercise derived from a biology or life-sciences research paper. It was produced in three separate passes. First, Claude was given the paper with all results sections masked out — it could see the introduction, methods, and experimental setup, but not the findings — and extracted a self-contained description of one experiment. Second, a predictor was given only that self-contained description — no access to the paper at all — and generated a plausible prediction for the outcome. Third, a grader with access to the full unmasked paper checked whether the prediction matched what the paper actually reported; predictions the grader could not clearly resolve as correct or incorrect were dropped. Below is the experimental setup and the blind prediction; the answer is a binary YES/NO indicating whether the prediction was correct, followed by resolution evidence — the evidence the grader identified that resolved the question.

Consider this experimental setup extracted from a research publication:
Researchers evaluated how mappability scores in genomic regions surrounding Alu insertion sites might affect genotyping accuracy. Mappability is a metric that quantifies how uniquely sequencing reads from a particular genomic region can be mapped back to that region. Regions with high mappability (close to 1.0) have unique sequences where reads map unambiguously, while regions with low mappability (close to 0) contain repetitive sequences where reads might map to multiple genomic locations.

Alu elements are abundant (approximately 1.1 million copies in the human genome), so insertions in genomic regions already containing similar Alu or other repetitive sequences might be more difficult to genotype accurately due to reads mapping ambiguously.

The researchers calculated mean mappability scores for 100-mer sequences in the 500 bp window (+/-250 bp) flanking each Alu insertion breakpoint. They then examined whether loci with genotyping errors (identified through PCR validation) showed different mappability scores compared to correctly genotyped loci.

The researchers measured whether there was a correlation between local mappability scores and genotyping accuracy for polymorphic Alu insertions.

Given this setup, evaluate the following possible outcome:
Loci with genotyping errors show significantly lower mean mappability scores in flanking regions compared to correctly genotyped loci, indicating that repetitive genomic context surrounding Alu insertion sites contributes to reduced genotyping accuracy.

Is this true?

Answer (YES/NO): NO